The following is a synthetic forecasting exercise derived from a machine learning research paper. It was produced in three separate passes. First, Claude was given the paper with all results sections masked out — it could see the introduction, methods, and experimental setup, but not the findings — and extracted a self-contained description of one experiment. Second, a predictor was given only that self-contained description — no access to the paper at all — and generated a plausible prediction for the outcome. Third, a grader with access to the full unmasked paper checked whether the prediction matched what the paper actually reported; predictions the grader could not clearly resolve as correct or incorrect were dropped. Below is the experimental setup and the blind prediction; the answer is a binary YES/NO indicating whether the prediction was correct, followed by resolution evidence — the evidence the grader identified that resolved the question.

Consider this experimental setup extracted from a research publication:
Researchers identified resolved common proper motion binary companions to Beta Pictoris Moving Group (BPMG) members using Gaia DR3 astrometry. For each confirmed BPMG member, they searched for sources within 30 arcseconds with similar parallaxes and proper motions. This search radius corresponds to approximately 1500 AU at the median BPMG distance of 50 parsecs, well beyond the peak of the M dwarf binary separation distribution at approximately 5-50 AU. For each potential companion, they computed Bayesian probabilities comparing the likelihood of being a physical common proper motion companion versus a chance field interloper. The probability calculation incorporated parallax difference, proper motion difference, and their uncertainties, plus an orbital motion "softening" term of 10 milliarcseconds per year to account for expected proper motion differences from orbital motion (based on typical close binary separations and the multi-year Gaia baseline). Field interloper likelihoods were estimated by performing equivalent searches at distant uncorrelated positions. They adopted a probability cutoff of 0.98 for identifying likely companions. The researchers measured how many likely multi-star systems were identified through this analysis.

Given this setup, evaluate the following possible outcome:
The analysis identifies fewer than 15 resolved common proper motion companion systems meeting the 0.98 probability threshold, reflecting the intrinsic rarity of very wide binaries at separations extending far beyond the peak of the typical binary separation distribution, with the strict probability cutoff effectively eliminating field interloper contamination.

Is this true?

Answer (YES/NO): NO